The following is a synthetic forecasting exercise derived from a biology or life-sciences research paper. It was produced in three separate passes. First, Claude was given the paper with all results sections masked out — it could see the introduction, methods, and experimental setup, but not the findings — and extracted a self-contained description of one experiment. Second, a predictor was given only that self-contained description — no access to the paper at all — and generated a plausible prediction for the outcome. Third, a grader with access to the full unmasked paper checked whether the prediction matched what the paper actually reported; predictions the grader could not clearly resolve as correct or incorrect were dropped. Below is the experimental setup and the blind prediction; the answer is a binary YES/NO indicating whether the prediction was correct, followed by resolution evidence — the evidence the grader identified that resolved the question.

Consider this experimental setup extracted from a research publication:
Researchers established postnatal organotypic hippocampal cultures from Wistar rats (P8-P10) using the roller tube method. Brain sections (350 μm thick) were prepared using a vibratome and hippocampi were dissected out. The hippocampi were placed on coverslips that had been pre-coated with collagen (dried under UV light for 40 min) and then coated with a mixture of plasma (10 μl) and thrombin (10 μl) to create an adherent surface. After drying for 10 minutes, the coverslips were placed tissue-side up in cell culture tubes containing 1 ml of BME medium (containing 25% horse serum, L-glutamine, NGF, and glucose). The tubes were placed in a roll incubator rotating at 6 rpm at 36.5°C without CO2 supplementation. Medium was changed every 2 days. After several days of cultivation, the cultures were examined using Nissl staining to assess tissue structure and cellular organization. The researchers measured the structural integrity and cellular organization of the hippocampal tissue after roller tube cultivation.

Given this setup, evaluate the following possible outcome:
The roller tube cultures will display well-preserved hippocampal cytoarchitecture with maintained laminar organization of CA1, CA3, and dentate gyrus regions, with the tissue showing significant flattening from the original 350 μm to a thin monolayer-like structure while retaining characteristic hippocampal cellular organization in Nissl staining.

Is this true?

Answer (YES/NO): NO